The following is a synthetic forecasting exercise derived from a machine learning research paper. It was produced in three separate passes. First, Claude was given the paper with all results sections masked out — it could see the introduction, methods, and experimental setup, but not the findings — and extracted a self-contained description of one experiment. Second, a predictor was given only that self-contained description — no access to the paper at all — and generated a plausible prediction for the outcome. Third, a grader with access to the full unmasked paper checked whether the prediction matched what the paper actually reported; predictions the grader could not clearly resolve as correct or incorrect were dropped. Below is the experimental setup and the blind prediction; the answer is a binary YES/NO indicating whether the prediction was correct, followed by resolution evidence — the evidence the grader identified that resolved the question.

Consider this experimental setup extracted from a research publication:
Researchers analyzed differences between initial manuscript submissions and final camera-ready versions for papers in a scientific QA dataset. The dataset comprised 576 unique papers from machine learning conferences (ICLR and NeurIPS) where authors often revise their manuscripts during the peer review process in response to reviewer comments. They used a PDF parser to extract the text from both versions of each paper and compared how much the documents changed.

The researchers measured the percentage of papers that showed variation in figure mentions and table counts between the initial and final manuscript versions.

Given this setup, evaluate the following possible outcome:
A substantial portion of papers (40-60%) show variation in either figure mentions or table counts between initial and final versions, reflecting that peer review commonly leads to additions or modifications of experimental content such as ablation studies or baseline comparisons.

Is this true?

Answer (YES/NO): NO